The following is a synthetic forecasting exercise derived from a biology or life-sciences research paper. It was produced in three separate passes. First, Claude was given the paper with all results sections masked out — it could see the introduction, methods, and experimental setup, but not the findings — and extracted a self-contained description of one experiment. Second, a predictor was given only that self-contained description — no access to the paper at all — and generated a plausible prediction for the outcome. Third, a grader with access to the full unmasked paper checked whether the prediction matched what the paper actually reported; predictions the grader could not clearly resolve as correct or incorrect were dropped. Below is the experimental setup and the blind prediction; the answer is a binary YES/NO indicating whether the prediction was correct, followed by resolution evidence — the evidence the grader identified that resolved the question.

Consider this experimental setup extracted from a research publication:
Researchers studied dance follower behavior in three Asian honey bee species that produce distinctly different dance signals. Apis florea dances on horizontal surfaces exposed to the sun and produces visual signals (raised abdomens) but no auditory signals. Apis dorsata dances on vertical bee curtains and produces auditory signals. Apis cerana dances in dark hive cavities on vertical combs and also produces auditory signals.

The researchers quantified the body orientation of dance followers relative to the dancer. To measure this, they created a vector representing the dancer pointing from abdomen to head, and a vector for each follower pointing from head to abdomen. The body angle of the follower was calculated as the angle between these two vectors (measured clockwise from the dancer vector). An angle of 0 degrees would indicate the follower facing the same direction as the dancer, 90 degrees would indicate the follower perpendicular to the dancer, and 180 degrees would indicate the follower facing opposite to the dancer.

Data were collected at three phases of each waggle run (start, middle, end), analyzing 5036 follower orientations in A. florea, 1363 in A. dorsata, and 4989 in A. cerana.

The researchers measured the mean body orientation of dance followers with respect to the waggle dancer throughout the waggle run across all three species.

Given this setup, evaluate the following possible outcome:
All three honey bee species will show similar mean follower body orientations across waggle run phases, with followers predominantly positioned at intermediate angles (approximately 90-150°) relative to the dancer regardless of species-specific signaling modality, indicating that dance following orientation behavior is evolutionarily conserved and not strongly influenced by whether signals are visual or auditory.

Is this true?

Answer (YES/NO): NO